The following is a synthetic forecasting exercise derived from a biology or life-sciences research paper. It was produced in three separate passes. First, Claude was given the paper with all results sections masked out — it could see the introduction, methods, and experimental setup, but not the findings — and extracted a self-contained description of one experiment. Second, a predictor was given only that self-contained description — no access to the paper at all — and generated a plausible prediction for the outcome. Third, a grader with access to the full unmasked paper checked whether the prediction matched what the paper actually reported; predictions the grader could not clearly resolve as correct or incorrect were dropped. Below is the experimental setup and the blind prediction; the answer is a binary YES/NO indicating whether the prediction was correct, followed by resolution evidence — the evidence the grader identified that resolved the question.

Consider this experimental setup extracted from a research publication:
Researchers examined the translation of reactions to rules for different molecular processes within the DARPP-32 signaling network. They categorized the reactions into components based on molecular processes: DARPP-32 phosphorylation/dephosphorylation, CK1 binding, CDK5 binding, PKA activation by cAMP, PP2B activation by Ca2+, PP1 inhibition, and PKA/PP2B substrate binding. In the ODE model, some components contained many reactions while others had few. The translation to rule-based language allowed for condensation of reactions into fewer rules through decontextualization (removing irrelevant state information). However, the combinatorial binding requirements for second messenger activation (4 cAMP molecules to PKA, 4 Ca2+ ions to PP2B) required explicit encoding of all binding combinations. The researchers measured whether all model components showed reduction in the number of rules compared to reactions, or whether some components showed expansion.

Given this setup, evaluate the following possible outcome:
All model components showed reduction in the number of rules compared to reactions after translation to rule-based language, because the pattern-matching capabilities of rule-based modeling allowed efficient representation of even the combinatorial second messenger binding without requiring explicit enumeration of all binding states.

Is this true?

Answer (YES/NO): NO